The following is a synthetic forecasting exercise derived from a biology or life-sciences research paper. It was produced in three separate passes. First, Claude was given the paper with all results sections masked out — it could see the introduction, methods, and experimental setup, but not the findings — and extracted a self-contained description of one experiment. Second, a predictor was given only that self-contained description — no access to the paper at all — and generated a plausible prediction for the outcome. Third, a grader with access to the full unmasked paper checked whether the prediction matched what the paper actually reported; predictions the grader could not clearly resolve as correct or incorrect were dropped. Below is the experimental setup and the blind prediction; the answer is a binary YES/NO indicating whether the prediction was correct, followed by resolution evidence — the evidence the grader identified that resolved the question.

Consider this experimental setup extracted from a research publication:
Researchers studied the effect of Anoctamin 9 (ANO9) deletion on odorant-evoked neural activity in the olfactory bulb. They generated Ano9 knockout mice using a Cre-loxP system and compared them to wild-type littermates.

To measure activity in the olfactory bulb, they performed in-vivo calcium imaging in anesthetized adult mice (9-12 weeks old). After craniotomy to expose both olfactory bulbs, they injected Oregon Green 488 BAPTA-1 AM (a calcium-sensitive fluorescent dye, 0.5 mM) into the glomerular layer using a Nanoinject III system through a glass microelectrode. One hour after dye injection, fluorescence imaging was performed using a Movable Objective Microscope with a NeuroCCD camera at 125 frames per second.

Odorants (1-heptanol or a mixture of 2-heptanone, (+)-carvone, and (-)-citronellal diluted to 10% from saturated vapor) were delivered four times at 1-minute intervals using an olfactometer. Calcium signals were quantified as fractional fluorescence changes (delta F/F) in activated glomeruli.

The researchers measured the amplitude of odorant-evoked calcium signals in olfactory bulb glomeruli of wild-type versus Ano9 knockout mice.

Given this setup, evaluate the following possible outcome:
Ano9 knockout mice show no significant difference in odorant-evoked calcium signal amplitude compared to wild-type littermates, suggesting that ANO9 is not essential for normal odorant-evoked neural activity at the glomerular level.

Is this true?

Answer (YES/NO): NO